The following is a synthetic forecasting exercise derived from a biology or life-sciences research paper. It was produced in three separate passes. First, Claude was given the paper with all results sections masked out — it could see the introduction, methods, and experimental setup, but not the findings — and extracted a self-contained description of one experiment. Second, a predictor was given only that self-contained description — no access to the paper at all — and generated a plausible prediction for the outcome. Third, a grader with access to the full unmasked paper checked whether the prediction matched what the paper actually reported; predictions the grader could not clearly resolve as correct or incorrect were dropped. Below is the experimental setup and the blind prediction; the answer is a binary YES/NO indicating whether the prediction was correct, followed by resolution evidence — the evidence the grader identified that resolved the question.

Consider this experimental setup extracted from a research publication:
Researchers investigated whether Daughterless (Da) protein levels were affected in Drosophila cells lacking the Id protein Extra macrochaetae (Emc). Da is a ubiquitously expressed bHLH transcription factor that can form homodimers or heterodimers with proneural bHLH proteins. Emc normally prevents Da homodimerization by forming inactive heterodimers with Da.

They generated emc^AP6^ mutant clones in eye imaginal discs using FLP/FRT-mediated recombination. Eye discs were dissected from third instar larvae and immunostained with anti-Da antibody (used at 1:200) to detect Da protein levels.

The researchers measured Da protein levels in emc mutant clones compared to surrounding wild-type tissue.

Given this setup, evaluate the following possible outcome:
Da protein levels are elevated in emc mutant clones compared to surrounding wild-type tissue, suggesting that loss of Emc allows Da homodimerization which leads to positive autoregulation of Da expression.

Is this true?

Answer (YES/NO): YES